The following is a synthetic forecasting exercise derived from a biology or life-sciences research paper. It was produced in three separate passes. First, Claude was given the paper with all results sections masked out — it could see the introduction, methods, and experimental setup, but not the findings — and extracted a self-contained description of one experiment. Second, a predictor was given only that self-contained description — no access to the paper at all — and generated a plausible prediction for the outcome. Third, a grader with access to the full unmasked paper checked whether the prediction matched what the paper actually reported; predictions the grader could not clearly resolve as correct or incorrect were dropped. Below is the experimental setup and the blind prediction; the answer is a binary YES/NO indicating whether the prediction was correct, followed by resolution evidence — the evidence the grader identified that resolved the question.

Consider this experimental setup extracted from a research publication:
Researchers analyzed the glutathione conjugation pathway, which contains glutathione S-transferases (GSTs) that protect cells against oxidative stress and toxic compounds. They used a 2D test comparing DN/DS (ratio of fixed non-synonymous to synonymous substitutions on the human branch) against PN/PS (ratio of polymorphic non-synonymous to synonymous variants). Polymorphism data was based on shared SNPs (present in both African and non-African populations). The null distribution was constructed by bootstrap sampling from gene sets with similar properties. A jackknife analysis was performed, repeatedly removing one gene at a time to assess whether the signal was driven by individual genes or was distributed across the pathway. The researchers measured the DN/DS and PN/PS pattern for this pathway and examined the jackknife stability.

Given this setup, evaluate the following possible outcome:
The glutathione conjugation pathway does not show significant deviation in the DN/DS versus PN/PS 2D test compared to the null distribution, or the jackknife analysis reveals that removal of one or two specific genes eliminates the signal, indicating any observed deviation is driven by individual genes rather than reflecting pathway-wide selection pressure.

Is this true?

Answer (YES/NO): NO